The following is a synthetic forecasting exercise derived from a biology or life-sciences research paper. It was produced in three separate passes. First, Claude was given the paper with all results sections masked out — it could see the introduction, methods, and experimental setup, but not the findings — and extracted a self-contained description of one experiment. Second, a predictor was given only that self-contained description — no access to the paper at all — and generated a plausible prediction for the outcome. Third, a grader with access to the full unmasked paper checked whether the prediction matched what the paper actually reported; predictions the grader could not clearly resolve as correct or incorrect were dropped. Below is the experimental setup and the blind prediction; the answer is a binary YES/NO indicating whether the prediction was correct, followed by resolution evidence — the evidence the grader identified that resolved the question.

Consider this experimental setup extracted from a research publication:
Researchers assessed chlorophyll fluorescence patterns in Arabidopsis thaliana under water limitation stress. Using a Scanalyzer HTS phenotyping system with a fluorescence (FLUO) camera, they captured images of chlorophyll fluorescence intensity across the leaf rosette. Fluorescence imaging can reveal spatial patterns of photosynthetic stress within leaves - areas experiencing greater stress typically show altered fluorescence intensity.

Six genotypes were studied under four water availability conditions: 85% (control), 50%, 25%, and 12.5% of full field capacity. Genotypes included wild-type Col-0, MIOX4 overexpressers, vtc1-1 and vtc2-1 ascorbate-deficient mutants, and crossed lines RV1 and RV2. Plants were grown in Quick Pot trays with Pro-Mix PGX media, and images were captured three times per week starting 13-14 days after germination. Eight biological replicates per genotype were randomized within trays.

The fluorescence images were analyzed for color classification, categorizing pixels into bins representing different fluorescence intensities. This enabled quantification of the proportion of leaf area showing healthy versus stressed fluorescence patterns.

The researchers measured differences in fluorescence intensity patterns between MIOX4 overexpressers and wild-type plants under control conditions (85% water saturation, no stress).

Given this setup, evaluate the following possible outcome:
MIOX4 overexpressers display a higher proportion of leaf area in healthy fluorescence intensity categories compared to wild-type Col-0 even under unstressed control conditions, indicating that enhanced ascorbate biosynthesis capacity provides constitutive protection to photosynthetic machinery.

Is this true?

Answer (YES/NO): NO